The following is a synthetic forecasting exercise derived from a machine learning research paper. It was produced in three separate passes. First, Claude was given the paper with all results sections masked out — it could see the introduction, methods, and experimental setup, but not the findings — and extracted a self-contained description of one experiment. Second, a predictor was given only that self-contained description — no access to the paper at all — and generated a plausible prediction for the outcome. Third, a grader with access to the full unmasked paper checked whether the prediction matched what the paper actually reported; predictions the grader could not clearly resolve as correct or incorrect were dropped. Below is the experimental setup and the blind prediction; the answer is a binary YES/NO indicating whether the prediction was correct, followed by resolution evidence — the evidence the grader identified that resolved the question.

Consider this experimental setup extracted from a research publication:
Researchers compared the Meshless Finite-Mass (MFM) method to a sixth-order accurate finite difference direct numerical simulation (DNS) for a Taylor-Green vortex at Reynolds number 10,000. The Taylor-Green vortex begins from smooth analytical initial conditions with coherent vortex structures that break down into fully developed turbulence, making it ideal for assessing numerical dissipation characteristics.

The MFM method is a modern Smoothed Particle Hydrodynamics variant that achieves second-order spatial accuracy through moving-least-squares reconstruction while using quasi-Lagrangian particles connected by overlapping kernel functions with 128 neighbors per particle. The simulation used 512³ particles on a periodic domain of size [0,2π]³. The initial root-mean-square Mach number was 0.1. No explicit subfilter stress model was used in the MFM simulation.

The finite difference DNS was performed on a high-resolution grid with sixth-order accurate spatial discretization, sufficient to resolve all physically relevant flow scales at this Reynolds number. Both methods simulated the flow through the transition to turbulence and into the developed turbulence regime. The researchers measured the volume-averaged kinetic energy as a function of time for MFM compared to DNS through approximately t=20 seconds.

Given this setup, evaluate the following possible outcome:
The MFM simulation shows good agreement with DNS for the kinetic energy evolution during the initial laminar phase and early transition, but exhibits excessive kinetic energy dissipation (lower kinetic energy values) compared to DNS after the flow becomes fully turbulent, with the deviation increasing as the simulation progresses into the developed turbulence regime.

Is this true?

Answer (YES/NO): NO